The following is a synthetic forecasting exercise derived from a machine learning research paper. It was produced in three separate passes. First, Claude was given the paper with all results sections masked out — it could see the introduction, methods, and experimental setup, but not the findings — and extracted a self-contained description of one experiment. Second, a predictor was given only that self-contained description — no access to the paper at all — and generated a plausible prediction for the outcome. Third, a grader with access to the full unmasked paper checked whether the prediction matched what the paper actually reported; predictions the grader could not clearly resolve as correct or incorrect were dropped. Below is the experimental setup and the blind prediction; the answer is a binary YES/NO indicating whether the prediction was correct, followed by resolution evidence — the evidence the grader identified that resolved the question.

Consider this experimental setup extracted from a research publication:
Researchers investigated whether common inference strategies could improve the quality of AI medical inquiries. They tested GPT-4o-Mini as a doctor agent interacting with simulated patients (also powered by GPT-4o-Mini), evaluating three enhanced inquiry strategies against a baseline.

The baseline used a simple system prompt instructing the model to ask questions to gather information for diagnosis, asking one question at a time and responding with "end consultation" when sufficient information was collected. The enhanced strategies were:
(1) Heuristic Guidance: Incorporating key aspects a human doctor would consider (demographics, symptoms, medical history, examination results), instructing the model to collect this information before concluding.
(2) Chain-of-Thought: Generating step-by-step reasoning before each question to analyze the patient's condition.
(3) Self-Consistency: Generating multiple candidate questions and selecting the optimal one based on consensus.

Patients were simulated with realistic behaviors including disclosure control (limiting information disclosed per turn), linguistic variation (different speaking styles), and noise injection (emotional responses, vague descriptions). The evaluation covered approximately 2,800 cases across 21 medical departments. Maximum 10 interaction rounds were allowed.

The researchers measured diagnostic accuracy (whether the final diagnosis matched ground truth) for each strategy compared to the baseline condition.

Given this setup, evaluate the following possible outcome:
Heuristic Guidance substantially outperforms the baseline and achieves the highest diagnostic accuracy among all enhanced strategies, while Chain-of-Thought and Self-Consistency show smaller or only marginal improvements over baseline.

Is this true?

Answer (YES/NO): NO